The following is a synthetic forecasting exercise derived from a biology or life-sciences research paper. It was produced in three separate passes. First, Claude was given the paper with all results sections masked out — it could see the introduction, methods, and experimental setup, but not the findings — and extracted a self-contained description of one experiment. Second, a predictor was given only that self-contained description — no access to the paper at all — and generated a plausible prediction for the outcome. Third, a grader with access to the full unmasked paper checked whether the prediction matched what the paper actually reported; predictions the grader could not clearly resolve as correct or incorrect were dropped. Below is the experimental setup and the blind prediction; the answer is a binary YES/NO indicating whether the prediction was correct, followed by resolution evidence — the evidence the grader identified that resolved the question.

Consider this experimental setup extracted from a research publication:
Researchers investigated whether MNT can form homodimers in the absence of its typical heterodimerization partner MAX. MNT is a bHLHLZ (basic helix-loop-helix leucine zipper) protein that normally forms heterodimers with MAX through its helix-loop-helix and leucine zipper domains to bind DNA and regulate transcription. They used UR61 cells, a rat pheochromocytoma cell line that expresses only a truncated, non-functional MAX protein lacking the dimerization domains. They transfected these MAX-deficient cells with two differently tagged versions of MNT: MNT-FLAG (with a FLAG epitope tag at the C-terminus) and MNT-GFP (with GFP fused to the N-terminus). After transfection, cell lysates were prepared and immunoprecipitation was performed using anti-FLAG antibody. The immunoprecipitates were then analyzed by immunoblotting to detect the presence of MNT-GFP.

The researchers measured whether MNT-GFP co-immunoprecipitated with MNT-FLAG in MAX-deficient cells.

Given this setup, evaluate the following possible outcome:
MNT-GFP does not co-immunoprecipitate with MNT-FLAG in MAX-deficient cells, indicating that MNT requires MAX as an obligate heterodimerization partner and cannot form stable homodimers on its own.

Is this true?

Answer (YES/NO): NO